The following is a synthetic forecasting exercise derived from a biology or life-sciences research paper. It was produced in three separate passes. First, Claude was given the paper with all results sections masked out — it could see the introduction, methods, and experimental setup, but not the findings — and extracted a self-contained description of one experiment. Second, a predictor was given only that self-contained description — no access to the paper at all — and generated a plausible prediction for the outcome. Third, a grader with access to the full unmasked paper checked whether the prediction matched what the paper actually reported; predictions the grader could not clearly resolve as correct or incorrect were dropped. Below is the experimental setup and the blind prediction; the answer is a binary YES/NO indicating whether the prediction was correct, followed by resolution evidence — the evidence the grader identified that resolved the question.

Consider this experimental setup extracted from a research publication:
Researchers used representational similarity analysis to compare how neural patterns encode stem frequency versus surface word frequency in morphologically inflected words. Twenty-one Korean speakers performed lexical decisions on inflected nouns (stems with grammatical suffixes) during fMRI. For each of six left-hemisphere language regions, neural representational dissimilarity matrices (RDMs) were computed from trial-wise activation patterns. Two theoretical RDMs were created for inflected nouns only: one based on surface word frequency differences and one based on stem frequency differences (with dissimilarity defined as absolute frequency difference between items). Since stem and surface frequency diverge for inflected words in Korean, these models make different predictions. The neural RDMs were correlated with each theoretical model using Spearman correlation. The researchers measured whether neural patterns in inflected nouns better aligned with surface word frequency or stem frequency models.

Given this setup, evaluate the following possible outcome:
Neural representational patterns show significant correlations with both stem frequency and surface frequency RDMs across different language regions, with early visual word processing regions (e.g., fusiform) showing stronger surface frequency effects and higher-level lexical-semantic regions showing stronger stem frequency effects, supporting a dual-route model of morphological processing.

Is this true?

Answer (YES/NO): NO